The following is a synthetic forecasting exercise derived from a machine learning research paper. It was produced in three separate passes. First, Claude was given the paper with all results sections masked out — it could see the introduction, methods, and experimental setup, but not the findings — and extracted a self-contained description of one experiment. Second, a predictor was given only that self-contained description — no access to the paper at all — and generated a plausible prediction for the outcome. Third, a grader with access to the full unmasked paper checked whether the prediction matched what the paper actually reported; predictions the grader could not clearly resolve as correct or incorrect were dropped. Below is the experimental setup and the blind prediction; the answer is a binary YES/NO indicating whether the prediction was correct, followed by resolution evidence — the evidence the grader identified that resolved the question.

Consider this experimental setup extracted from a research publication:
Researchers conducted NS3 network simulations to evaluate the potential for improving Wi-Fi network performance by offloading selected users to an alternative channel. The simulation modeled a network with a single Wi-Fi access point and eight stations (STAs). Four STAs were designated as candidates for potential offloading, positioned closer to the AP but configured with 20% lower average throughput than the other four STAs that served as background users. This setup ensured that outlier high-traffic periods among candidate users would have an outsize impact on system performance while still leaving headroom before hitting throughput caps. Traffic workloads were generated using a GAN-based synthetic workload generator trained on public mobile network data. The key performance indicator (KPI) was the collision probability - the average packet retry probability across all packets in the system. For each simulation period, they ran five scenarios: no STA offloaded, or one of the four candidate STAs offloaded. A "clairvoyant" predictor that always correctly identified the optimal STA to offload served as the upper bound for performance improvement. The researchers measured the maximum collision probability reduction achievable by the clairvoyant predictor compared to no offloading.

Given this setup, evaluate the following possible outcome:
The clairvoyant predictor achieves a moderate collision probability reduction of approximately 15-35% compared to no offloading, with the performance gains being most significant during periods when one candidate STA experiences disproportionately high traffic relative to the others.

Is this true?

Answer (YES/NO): YES